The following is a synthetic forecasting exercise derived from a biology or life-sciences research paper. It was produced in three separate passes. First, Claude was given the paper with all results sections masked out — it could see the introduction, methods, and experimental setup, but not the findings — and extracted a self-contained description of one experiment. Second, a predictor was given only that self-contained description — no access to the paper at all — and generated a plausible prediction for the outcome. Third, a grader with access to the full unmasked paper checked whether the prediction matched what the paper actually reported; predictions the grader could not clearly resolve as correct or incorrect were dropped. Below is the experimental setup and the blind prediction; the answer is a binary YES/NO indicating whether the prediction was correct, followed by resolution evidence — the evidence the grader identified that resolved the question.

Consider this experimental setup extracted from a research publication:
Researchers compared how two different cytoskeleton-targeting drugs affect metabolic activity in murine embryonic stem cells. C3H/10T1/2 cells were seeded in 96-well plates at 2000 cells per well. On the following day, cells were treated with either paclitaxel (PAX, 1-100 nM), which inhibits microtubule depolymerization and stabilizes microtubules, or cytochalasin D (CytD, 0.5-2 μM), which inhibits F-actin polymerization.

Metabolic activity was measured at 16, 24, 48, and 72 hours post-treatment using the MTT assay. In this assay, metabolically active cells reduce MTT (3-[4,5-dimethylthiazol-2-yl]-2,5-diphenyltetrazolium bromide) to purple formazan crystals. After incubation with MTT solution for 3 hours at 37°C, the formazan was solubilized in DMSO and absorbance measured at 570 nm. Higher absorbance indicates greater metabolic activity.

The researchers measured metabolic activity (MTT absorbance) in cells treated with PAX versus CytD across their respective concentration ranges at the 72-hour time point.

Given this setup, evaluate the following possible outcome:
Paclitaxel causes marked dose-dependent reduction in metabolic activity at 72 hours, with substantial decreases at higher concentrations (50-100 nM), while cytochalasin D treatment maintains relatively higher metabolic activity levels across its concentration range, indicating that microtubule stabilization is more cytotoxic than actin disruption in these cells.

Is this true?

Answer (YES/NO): NO